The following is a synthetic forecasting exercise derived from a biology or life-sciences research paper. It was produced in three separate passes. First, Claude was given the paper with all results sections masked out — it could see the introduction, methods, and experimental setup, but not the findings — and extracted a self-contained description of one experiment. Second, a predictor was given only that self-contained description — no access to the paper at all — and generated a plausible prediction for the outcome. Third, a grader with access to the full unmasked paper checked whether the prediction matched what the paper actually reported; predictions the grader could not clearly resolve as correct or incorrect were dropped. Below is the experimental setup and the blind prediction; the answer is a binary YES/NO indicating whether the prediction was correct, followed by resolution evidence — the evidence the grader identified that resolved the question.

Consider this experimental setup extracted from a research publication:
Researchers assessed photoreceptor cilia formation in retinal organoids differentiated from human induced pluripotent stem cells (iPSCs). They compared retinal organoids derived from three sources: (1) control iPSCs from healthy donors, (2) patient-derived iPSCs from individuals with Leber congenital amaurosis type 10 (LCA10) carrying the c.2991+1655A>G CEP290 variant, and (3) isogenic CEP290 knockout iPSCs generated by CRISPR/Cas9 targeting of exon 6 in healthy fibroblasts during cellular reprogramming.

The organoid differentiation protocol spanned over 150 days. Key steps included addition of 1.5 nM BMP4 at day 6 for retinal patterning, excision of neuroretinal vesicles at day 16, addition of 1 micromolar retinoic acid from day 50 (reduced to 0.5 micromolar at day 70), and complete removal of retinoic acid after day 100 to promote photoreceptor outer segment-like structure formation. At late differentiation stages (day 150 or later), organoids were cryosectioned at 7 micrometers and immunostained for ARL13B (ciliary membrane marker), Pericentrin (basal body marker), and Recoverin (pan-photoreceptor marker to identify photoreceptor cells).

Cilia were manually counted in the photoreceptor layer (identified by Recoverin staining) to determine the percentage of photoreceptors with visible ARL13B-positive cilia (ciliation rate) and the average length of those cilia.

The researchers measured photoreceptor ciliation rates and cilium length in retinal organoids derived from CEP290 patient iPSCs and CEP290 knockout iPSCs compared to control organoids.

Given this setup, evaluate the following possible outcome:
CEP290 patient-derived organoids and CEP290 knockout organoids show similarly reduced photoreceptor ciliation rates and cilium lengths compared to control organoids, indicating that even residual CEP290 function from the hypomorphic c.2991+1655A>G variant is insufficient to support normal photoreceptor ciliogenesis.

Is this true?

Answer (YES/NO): YES